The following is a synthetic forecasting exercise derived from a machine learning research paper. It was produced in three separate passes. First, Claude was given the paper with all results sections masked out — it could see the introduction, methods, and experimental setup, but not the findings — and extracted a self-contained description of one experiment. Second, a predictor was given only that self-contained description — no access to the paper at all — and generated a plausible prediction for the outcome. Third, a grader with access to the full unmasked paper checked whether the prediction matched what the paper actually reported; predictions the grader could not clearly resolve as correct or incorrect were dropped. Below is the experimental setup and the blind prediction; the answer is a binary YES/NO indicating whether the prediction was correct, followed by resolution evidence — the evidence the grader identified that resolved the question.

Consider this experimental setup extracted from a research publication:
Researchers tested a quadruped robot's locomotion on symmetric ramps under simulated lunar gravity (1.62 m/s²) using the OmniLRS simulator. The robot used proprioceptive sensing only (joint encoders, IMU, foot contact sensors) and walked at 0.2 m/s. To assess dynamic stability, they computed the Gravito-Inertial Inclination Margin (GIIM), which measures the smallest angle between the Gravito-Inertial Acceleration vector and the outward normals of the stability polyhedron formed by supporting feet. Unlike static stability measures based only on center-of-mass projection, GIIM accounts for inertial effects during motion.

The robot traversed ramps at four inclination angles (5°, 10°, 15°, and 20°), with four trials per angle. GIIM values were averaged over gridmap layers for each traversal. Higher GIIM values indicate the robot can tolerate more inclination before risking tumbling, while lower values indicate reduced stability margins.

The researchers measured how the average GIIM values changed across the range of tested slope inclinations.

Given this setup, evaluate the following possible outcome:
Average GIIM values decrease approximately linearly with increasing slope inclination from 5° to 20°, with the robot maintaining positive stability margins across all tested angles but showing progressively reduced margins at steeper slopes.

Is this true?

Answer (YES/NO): NO